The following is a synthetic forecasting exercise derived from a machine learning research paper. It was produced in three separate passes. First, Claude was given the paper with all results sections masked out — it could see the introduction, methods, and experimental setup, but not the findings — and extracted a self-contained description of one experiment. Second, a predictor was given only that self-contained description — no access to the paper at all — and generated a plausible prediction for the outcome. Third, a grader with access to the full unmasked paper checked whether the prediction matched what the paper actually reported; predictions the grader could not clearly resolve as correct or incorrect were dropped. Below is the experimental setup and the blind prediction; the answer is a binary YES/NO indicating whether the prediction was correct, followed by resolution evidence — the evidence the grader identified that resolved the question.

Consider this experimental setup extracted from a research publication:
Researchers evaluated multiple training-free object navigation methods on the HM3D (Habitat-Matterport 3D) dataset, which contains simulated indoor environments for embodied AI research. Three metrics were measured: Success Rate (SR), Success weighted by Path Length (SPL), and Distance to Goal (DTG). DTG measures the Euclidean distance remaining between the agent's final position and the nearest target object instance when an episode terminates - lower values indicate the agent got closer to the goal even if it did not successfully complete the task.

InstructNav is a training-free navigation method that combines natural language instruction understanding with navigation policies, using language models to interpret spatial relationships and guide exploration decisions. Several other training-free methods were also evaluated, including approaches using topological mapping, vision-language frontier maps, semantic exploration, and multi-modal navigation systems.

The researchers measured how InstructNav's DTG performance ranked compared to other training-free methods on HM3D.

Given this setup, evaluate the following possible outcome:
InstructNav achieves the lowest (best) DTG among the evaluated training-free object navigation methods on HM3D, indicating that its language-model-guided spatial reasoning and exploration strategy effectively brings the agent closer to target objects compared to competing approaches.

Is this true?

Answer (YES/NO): NO